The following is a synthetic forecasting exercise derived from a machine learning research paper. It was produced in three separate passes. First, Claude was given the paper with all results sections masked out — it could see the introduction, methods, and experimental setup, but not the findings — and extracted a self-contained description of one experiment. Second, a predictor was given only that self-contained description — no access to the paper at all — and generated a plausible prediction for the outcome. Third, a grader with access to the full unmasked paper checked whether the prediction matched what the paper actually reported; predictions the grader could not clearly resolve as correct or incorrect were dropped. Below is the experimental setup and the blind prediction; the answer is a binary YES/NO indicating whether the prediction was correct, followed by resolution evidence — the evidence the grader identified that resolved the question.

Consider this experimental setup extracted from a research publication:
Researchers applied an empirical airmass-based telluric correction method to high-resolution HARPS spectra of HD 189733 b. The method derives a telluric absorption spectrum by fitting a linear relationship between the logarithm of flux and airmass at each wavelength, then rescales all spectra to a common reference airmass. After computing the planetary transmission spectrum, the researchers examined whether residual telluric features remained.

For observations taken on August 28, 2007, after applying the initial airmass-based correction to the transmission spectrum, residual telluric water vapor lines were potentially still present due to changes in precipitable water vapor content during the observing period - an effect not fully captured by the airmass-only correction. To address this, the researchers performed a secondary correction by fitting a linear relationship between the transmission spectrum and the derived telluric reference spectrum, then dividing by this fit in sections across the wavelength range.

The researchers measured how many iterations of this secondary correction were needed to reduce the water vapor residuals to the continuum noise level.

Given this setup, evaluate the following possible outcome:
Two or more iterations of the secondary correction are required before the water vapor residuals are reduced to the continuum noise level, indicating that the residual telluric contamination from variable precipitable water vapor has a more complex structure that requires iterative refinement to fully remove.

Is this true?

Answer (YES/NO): NO